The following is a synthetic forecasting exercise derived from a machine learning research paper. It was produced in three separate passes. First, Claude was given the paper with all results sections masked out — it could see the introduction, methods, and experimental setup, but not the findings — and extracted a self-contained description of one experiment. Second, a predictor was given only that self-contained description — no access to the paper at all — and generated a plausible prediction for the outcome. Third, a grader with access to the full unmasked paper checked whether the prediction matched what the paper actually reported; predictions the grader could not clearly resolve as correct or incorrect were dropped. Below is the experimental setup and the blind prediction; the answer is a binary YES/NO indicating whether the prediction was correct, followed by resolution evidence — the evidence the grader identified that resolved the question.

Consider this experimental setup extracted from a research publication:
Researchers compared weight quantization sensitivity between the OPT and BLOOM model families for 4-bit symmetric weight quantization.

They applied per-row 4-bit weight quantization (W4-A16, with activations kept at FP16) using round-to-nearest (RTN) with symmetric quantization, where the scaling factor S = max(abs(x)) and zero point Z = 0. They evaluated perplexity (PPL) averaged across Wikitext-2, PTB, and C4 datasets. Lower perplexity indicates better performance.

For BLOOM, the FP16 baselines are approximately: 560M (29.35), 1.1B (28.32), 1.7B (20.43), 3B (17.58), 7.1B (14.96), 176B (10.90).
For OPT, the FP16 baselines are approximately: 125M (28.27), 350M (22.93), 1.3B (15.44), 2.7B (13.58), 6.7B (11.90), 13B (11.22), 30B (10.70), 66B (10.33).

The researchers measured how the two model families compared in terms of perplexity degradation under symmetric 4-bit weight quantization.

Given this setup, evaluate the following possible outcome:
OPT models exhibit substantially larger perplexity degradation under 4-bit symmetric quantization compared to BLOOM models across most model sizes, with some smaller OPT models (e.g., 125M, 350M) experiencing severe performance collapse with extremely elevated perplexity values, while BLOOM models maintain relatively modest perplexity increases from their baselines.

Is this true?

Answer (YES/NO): NO